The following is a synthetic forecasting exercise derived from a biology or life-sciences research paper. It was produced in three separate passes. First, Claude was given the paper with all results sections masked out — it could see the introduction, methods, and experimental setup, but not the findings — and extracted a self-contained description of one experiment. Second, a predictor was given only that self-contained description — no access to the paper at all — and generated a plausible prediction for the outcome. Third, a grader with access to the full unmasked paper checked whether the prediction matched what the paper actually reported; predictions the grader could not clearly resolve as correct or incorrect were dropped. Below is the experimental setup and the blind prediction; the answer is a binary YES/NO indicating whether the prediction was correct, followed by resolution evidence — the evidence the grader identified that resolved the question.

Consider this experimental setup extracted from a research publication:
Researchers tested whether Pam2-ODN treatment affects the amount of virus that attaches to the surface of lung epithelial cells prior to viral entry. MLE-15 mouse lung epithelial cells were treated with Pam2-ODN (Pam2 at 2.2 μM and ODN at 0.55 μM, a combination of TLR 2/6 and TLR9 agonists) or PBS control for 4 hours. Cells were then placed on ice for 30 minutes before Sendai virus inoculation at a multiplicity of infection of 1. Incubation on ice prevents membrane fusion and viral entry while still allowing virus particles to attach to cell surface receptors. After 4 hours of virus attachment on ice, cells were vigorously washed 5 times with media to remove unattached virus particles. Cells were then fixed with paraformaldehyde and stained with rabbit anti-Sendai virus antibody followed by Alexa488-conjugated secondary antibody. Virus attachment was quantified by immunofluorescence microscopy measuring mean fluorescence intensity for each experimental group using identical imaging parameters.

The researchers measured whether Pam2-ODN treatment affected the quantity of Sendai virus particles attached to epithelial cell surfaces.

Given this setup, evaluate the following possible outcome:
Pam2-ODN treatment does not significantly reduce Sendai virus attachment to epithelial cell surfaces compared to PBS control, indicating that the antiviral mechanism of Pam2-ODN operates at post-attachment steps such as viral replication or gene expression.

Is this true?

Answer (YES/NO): NO